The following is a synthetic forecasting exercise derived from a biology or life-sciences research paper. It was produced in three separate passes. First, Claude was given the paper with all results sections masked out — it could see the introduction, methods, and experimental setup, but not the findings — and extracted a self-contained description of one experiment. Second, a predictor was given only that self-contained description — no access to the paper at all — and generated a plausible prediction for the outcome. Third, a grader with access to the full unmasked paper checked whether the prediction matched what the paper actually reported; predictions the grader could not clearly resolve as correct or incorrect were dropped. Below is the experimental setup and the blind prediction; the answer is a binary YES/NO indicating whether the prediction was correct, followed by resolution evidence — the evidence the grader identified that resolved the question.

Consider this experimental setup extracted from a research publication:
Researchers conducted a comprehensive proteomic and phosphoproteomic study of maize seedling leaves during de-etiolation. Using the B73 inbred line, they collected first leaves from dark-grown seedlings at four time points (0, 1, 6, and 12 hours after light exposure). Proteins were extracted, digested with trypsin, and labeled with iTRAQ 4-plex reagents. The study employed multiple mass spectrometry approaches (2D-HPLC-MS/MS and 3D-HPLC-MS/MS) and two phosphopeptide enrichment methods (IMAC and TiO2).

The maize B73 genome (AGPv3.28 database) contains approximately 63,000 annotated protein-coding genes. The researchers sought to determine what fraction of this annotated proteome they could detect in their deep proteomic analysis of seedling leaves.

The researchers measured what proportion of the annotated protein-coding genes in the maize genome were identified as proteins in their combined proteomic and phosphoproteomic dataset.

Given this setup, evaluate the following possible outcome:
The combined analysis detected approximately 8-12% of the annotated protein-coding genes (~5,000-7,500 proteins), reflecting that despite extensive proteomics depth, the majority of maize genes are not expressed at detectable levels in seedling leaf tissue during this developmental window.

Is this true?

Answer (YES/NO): NO